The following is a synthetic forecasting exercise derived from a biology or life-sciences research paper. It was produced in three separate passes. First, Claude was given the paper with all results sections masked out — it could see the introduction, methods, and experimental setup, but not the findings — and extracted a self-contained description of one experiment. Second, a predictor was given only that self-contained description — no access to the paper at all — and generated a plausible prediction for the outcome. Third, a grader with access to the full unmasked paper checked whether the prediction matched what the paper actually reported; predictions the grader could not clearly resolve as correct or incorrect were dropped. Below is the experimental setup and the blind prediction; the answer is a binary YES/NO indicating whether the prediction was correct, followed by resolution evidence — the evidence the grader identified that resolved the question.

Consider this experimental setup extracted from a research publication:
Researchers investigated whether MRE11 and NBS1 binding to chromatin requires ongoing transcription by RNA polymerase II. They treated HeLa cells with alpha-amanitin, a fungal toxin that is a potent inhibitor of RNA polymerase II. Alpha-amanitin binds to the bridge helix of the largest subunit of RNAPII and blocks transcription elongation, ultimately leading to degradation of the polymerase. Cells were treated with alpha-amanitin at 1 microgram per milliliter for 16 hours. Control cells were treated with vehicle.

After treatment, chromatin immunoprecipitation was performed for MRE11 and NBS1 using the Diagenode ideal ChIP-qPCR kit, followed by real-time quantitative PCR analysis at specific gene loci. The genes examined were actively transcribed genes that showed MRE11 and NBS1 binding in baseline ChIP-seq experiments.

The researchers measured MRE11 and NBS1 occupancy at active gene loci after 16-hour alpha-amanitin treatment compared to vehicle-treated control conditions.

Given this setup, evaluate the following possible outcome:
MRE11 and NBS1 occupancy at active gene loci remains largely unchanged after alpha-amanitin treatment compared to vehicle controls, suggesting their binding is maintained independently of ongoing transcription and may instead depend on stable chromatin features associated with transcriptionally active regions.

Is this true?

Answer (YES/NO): NO